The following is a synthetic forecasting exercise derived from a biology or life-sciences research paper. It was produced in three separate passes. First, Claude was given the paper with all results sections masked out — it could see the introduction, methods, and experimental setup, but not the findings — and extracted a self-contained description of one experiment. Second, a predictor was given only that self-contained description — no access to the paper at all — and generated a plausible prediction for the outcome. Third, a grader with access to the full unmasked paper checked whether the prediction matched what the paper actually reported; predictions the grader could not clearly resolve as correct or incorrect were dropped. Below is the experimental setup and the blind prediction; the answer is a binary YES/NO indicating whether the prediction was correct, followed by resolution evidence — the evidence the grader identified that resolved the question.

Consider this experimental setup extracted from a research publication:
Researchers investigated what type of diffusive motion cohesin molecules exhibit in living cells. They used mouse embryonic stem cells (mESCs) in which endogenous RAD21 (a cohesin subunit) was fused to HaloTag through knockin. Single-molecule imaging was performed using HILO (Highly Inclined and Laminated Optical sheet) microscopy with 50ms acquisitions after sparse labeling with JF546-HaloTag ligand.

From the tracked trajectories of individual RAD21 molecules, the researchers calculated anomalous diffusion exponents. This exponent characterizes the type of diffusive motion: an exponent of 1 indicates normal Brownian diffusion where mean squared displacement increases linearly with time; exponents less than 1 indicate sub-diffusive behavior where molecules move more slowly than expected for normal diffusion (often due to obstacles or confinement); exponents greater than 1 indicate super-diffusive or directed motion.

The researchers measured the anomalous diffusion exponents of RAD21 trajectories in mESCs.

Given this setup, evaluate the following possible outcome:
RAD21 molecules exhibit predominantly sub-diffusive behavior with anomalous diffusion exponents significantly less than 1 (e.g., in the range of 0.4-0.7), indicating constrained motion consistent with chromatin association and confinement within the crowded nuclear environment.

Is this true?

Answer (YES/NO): YES